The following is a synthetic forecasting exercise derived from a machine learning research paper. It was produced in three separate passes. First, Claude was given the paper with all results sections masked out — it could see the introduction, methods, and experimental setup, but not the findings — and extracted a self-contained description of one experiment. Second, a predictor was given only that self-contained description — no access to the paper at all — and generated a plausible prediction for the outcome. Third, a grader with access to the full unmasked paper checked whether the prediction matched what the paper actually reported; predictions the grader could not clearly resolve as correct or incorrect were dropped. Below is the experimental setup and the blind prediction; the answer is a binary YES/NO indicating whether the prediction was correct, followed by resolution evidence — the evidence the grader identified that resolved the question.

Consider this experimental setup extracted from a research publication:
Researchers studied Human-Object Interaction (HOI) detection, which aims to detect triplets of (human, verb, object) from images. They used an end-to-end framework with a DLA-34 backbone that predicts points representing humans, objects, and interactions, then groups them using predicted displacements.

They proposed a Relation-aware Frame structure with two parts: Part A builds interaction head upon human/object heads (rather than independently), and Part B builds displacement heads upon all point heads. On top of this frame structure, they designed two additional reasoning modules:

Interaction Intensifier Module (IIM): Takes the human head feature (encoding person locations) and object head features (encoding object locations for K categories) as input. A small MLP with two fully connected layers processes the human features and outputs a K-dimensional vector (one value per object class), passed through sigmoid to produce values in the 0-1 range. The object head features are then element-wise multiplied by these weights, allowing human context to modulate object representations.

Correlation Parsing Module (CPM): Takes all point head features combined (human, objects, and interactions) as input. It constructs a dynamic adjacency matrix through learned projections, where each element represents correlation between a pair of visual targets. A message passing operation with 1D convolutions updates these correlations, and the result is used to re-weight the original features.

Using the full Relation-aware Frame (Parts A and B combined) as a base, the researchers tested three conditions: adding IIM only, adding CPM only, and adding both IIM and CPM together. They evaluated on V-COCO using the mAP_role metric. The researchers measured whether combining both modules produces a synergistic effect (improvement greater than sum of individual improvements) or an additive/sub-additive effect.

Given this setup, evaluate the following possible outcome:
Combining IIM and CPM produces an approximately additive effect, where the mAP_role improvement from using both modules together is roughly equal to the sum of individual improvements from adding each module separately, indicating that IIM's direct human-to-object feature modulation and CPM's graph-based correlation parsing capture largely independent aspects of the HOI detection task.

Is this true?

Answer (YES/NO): YES